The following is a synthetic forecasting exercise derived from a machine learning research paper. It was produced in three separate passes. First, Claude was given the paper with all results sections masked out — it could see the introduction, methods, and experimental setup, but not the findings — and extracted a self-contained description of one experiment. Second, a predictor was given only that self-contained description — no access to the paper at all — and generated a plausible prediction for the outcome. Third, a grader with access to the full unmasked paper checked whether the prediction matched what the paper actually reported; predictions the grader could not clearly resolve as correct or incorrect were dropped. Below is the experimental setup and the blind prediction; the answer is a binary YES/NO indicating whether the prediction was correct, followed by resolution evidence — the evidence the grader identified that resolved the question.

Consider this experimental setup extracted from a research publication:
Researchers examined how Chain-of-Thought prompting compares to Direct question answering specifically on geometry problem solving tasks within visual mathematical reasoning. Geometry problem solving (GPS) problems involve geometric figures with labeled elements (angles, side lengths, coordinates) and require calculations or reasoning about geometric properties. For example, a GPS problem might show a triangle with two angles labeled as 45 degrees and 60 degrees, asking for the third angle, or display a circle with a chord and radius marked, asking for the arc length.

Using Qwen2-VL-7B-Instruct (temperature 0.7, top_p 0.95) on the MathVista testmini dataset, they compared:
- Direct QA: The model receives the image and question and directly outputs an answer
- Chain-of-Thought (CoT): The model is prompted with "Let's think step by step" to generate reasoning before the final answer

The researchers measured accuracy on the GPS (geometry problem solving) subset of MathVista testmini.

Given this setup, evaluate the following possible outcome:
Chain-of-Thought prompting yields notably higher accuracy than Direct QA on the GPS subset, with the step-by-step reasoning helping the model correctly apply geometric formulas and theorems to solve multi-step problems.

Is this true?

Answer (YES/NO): NO